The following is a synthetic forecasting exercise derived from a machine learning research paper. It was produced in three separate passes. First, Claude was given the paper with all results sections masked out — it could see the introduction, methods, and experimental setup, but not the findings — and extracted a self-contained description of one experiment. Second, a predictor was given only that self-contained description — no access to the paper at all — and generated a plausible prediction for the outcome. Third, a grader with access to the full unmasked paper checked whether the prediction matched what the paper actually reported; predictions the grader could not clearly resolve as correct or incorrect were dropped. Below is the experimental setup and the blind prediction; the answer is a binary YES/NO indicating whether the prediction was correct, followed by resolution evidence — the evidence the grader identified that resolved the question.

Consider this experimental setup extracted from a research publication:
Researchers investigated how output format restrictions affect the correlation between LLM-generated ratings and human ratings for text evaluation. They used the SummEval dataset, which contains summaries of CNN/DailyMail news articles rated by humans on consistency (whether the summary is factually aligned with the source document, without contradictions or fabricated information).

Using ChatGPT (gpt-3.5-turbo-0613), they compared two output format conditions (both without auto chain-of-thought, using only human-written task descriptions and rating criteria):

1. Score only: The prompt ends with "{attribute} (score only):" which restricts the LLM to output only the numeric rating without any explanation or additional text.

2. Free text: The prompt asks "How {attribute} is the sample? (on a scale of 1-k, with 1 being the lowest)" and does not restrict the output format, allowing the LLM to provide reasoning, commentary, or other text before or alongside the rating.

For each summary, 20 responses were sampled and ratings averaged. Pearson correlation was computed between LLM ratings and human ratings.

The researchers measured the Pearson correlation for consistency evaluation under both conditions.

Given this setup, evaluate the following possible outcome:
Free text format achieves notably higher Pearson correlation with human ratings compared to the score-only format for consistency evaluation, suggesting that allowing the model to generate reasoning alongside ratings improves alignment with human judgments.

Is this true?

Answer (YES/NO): NO